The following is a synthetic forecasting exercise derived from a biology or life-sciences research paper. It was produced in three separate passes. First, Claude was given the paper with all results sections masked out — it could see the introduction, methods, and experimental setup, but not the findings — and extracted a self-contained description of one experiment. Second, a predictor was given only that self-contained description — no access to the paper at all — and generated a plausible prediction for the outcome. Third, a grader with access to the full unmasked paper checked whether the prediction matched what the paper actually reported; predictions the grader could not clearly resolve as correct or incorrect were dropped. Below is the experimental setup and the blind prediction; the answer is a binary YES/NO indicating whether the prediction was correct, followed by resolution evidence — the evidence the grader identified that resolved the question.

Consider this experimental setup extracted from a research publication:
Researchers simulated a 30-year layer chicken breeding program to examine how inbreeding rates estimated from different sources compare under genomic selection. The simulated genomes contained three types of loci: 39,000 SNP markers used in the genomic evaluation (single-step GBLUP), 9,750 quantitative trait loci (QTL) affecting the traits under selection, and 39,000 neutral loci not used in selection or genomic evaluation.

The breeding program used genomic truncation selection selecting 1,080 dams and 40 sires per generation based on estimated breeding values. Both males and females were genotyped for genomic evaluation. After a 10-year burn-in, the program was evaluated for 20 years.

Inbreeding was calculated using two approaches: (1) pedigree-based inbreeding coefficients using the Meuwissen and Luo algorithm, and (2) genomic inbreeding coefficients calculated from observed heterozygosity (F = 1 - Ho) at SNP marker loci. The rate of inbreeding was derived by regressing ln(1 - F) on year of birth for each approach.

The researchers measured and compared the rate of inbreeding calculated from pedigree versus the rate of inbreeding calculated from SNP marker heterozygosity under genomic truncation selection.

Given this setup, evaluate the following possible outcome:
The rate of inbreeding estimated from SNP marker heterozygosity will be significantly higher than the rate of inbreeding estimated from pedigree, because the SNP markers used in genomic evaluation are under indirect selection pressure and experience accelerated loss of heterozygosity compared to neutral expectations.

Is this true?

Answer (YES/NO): NO